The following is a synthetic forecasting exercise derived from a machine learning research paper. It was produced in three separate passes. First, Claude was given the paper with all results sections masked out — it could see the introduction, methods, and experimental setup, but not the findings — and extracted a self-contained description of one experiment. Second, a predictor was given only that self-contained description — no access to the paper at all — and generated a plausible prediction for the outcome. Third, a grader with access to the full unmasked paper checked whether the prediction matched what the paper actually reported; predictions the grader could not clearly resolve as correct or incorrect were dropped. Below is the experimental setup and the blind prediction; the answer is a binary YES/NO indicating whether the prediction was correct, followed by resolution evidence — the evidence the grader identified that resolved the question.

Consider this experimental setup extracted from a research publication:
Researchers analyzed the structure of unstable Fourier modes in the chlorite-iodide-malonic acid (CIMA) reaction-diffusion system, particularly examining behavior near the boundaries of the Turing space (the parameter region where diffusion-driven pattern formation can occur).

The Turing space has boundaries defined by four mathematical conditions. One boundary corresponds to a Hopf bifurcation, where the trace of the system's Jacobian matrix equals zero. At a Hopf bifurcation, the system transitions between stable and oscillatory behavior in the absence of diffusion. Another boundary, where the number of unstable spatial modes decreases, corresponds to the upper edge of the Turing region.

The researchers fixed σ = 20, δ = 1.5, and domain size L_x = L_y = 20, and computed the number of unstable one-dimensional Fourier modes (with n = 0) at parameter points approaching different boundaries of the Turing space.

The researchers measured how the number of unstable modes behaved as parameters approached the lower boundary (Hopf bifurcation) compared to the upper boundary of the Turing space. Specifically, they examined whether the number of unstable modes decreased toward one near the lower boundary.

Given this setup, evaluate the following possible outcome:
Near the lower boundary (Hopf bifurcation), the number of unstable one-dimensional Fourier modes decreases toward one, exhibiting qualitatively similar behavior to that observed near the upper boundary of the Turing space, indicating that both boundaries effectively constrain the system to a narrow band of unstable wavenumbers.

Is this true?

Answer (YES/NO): NO